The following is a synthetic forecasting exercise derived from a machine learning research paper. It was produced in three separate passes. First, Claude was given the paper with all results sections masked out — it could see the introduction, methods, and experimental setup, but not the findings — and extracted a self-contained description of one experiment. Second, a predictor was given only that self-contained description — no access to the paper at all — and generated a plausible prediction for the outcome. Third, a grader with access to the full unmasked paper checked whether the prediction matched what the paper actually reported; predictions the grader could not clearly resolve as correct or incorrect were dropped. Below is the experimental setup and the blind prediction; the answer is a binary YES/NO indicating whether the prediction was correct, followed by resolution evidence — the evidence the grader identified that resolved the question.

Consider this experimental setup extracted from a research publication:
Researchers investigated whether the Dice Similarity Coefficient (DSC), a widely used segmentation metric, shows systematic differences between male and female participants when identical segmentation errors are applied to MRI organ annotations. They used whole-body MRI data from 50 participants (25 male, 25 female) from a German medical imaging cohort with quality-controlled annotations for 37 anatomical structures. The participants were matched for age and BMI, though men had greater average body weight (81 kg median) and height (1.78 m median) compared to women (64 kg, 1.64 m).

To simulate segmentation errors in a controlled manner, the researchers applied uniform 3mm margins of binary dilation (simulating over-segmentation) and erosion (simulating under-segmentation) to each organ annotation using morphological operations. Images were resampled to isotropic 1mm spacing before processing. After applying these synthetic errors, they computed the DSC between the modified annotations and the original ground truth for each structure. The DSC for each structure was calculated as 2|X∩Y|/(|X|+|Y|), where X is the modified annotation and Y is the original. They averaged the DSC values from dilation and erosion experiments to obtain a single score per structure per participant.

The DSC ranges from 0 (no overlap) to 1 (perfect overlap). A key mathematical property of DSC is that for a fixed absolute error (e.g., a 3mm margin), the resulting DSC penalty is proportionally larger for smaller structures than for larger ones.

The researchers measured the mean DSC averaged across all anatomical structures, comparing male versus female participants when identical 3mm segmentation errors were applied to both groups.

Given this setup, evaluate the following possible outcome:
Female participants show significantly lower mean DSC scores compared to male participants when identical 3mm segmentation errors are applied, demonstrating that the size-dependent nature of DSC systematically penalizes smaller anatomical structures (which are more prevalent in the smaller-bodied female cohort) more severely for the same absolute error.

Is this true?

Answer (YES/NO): YES